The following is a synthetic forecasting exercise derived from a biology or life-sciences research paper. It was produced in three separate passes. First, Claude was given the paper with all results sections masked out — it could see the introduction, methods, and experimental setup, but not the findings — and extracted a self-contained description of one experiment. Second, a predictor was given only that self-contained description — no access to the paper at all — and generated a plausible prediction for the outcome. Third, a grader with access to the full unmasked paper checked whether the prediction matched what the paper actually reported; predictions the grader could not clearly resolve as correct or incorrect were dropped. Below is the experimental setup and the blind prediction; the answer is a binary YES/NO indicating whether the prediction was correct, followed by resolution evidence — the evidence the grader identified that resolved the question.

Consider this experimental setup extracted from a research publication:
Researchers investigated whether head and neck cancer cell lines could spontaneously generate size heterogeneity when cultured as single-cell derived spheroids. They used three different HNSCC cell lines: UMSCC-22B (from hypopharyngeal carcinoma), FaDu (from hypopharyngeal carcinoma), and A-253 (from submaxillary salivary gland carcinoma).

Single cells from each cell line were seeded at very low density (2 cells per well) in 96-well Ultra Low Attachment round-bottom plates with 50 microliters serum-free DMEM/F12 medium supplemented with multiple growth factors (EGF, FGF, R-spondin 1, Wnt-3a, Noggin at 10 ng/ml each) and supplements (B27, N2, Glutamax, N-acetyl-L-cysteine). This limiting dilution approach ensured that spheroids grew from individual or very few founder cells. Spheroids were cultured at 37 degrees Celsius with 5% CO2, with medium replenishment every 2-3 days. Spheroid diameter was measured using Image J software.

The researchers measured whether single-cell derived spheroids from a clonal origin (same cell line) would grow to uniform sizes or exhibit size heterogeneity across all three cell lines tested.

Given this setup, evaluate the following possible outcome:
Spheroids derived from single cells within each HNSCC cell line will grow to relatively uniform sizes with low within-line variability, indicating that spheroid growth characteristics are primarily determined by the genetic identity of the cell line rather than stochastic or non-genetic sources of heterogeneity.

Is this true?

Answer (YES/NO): NO